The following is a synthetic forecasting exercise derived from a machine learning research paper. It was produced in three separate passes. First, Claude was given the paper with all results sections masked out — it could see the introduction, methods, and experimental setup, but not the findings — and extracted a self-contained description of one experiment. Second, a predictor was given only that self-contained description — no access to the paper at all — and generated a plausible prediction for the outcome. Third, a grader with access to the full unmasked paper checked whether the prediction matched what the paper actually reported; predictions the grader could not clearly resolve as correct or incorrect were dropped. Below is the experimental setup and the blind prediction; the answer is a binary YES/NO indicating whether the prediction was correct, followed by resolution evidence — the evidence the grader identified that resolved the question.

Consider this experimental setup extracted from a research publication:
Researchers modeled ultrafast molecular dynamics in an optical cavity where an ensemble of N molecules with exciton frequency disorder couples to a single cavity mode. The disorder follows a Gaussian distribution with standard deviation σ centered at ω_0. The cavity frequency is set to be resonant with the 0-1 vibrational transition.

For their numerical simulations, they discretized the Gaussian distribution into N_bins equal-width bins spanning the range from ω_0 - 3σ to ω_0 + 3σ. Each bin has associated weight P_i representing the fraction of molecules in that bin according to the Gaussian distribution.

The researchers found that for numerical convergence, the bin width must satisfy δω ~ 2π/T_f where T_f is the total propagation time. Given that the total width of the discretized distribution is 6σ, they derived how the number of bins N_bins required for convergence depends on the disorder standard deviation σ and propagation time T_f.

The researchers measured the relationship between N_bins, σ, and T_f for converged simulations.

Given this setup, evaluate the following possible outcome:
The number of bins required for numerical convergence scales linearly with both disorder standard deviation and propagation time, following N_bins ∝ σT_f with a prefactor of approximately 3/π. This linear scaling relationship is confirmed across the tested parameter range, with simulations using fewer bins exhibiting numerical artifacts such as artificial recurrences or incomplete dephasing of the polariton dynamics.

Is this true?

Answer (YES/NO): YES